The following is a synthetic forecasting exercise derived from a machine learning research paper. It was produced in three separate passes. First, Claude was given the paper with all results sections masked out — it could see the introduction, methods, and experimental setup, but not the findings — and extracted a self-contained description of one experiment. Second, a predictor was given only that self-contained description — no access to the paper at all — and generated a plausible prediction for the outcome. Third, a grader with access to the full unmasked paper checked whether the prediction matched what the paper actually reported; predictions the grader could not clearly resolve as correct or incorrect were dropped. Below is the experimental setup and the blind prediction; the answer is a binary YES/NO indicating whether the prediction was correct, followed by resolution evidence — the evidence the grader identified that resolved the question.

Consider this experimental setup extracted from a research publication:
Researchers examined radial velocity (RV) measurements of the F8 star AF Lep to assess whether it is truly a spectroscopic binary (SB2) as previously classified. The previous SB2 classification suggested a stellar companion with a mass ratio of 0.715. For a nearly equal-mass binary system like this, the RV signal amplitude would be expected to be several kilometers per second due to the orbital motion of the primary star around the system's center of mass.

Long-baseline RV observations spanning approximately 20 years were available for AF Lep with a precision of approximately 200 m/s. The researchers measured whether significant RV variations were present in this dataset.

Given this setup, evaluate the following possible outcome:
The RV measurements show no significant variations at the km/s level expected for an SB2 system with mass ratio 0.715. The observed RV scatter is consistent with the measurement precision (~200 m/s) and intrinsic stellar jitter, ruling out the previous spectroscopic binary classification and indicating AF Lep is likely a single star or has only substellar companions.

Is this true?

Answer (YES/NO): YES